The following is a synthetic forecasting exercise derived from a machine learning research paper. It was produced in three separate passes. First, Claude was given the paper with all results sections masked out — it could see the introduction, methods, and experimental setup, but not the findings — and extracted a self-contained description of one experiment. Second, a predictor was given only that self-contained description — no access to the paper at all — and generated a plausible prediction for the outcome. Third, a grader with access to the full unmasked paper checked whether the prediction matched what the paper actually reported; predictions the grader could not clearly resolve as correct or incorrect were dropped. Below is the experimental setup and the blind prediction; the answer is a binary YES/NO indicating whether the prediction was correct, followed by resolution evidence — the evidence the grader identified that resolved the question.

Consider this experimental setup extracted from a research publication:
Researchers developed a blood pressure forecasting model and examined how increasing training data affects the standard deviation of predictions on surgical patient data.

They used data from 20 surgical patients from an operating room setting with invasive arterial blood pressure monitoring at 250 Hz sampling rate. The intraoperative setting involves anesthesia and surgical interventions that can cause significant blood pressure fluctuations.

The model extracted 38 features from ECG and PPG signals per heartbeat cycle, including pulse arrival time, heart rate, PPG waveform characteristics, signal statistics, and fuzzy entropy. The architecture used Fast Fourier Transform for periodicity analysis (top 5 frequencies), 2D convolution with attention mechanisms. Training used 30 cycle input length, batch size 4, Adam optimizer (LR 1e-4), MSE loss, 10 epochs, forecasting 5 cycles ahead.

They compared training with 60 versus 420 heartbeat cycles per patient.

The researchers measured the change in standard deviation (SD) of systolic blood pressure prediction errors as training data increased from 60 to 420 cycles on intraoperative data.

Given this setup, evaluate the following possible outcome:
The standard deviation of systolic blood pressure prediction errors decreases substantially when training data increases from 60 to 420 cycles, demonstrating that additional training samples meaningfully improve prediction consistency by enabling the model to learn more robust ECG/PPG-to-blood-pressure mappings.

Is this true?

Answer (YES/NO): NO